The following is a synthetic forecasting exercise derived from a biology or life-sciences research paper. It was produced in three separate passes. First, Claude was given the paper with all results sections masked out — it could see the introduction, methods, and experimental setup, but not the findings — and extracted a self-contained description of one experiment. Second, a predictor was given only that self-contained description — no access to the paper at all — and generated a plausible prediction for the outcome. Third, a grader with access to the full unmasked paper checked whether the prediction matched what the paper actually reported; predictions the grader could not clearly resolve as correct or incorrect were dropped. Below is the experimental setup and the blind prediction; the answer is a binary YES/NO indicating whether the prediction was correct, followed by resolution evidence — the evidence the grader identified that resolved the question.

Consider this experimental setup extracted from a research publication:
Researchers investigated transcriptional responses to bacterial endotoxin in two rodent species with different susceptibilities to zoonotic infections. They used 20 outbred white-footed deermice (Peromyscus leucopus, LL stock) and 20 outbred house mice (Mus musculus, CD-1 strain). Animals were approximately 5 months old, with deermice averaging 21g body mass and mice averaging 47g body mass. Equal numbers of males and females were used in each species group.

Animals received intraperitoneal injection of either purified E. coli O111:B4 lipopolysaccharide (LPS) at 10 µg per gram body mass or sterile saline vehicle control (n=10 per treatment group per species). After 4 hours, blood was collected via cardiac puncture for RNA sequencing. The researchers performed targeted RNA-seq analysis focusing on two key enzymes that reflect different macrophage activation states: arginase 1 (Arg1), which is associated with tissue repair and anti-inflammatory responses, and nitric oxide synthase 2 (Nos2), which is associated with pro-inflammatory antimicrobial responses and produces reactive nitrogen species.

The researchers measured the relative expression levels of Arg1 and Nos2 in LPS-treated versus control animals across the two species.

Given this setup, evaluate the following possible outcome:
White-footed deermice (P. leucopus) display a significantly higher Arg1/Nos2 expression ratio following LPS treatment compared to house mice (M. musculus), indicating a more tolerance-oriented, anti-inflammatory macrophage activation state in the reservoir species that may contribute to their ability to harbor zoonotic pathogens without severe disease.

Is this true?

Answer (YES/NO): YES